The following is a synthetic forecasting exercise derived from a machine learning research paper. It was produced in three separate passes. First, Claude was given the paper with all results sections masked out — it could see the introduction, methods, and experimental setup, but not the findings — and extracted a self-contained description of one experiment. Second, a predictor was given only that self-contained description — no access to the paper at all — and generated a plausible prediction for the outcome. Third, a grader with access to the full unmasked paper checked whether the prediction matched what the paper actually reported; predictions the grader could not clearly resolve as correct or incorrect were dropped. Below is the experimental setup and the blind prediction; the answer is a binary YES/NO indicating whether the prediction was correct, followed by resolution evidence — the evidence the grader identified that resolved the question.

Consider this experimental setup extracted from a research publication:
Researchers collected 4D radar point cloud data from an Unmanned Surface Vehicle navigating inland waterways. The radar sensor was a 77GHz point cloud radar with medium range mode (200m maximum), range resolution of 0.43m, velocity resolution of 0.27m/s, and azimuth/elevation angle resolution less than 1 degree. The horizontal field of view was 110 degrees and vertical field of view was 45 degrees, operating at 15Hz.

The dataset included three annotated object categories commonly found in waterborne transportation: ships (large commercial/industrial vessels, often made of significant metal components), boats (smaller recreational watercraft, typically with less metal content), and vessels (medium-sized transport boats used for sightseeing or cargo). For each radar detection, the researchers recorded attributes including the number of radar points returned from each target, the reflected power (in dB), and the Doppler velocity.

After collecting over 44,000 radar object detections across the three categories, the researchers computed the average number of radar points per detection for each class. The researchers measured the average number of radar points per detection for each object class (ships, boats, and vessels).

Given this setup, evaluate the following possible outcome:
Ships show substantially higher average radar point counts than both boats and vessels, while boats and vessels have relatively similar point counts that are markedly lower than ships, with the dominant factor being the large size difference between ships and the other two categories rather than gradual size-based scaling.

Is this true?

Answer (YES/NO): NO